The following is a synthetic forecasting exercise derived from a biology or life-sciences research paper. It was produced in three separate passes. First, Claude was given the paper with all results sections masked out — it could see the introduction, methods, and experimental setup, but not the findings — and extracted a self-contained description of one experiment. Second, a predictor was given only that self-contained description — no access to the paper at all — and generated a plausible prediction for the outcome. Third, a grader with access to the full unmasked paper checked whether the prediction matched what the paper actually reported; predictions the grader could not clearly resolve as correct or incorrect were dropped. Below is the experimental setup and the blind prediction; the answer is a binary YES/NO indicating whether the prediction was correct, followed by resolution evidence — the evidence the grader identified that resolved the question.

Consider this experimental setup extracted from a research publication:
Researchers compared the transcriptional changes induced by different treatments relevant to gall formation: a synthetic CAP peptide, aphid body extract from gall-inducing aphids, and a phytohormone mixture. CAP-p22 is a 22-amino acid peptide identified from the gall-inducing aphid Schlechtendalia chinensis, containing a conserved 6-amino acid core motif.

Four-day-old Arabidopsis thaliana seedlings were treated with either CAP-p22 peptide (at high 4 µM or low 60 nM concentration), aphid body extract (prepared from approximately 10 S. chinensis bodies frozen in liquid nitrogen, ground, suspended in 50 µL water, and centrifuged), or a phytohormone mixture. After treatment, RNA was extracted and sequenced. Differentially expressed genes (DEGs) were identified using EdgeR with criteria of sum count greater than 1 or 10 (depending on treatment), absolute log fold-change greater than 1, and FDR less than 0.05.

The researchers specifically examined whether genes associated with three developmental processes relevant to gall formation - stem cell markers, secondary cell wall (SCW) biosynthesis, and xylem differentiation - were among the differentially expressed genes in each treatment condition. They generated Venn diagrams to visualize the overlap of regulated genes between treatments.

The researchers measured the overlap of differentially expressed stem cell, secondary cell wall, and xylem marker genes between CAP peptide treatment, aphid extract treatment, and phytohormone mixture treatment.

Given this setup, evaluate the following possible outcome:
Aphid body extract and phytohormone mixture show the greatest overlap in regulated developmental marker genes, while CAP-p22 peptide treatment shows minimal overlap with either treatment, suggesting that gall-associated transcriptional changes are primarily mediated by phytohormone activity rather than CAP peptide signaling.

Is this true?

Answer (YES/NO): NO